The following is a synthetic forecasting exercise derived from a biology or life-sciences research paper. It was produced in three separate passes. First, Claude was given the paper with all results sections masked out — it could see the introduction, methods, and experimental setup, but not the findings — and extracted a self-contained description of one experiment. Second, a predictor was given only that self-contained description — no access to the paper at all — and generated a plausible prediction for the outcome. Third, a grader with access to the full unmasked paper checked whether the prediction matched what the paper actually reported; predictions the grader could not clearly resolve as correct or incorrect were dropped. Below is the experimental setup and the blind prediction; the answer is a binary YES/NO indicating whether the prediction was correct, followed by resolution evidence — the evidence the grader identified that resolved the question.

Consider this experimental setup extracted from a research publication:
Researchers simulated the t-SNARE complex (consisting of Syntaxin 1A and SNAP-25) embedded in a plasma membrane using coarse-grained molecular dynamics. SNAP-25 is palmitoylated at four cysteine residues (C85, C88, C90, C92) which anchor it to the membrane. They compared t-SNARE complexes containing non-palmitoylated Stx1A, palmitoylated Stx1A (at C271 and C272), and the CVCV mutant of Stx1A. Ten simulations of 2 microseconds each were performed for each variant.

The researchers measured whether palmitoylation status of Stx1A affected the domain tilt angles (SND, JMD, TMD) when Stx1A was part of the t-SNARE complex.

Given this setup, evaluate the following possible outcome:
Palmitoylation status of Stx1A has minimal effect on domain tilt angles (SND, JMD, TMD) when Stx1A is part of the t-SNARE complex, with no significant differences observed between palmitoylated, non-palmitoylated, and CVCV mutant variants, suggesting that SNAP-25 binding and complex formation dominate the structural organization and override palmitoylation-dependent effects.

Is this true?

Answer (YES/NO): YES